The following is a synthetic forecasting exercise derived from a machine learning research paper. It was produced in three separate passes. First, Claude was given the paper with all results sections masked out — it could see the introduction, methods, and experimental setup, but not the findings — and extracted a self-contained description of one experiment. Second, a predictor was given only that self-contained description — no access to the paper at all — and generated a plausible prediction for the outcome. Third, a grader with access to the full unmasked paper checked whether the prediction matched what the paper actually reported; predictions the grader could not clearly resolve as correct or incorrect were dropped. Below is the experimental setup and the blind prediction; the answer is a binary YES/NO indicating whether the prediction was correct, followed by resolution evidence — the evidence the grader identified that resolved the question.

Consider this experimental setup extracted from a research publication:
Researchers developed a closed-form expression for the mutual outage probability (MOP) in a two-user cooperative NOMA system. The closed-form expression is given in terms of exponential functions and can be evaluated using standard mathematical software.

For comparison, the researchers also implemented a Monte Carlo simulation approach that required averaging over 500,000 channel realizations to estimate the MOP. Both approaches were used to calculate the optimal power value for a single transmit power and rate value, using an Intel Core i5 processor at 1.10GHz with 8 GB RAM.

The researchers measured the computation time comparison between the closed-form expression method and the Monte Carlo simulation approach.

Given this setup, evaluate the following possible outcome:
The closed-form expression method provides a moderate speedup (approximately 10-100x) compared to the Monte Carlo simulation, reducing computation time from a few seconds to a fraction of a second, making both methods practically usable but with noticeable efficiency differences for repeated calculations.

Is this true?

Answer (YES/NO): NO